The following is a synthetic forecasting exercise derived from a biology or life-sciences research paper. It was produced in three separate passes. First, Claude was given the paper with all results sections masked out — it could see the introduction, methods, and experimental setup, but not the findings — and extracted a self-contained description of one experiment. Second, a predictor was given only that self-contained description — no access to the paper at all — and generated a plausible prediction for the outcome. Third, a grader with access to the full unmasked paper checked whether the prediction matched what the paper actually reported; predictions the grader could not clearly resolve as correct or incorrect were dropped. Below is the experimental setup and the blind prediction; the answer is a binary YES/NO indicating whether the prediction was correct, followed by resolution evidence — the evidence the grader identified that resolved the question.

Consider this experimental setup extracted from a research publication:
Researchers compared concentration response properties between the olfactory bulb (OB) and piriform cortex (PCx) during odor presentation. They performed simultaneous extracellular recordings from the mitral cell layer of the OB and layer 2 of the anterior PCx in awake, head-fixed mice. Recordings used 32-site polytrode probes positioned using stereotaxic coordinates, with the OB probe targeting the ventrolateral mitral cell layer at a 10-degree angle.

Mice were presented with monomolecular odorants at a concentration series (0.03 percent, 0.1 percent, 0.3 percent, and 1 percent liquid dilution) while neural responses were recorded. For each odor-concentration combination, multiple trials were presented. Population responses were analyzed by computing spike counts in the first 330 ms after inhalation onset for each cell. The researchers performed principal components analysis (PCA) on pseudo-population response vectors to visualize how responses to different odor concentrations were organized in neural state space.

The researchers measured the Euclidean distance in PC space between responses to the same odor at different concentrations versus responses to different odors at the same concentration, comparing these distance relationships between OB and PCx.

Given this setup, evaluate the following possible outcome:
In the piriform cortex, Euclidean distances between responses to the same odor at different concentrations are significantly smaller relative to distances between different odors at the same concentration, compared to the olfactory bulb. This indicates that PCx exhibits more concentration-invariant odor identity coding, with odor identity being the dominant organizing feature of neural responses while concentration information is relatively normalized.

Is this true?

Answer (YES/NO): YES